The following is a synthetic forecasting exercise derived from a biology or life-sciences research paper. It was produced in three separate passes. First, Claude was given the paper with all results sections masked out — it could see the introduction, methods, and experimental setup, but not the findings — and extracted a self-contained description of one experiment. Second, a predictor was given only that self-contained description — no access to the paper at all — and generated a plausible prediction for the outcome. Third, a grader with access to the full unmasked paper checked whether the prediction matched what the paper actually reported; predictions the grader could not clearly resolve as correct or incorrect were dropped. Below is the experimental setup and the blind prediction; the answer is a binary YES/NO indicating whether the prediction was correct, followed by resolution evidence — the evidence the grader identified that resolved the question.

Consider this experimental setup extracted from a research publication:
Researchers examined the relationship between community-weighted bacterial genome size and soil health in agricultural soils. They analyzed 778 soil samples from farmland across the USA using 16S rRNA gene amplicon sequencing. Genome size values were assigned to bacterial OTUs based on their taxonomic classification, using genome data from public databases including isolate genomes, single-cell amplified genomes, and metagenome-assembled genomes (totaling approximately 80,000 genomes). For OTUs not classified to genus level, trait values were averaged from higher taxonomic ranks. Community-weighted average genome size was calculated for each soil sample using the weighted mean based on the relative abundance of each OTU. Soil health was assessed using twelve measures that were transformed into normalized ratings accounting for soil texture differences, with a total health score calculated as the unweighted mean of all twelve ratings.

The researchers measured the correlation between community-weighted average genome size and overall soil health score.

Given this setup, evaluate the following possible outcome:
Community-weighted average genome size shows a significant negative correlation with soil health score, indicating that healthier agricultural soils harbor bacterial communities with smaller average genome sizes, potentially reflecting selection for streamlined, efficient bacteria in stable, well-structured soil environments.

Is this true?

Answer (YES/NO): YES